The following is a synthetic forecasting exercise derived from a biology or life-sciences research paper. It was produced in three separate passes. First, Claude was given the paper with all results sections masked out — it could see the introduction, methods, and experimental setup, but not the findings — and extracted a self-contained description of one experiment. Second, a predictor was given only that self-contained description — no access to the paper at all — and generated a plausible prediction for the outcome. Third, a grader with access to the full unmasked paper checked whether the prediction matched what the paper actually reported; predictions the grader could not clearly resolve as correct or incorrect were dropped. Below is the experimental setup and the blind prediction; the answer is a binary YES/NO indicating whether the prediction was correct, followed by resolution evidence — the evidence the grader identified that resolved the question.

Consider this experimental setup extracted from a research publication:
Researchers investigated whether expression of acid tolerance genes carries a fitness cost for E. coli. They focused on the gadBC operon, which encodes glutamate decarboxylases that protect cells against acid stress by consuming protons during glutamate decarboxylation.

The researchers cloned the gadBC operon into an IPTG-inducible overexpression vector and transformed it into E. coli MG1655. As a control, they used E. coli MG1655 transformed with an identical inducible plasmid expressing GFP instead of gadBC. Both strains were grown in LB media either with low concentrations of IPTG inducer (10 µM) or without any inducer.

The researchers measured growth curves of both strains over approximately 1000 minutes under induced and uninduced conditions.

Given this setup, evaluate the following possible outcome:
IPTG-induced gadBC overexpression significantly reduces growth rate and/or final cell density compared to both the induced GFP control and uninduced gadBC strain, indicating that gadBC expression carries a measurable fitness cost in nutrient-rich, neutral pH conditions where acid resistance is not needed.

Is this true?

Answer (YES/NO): YES